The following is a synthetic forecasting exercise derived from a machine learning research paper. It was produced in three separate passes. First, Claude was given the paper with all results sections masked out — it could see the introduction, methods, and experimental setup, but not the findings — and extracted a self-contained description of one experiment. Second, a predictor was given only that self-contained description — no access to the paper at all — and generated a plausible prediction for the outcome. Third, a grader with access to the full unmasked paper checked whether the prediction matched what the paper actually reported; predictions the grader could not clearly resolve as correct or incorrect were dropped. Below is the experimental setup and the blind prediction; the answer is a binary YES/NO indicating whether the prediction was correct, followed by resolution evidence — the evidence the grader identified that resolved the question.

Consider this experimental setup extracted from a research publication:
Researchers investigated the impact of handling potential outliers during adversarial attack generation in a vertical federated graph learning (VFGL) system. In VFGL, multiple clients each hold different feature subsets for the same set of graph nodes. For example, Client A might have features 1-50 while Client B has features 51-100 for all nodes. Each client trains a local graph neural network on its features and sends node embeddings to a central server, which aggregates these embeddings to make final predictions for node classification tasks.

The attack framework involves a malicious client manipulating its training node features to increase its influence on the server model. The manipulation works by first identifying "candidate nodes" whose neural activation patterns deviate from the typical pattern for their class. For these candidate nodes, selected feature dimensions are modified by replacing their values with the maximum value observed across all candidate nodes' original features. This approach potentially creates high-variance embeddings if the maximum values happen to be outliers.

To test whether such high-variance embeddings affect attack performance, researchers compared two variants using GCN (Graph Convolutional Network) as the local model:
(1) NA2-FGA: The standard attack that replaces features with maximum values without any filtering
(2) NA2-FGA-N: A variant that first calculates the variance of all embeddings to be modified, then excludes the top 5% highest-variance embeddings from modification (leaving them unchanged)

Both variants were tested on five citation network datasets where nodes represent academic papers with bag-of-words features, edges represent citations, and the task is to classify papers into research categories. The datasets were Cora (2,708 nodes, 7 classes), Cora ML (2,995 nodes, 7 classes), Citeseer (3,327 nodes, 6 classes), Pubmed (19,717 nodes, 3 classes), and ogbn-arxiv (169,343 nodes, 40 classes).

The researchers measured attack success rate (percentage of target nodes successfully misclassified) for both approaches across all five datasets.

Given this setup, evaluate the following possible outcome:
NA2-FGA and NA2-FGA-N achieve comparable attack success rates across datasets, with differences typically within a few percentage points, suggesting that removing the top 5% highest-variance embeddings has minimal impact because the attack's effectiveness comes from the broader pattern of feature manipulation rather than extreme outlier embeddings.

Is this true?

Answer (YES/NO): NO